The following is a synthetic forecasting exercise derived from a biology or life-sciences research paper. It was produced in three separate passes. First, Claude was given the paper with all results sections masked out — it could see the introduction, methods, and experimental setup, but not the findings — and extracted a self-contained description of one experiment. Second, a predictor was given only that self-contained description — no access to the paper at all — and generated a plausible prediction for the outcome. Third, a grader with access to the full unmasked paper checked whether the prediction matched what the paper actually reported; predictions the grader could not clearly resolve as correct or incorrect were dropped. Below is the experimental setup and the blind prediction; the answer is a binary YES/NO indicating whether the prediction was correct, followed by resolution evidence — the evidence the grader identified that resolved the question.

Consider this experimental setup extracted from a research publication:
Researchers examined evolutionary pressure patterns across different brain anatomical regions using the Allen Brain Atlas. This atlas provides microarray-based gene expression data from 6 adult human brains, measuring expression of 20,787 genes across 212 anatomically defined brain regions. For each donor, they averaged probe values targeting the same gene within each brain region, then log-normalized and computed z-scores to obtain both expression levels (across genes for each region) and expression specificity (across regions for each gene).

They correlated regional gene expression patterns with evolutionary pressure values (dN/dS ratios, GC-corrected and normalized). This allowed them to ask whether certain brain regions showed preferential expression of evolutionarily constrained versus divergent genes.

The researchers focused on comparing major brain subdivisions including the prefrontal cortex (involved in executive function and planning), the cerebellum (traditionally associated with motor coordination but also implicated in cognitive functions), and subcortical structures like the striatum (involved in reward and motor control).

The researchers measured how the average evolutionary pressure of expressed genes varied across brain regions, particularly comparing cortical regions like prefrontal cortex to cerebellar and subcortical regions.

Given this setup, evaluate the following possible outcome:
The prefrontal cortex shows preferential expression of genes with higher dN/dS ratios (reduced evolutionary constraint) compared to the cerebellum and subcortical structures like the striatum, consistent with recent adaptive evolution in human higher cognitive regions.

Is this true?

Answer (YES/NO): NO